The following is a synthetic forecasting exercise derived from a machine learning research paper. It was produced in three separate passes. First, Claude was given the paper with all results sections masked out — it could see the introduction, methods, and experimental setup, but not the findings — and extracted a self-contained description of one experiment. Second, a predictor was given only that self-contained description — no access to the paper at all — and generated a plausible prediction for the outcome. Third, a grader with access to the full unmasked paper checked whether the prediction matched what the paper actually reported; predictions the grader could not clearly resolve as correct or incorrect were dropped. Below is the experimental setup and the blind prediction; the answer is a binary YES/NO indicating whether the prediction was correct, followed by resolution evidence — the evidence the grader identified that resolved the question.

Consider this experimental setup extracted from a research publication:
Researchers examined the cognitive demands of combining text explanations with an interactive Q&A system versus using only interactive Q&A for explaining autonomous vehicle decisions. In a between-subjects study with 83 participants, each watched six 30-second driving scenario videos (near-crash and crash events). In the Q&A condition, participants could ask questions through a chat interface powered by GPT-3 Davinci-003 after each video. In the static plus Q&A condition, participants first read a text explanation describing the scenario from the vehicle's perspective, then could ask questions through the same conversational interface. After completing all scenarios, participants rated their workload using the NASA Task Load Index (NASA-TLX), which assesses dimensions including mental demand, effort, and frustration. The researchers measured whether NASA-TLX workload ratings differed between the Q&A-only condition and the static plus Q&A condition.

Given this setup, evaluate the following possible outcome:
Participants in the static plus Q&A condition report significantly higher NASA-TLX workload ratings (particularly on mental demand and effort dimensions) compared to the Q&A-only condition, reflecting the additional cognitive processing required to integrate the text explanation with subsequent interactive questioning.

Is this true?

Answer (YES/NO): NO